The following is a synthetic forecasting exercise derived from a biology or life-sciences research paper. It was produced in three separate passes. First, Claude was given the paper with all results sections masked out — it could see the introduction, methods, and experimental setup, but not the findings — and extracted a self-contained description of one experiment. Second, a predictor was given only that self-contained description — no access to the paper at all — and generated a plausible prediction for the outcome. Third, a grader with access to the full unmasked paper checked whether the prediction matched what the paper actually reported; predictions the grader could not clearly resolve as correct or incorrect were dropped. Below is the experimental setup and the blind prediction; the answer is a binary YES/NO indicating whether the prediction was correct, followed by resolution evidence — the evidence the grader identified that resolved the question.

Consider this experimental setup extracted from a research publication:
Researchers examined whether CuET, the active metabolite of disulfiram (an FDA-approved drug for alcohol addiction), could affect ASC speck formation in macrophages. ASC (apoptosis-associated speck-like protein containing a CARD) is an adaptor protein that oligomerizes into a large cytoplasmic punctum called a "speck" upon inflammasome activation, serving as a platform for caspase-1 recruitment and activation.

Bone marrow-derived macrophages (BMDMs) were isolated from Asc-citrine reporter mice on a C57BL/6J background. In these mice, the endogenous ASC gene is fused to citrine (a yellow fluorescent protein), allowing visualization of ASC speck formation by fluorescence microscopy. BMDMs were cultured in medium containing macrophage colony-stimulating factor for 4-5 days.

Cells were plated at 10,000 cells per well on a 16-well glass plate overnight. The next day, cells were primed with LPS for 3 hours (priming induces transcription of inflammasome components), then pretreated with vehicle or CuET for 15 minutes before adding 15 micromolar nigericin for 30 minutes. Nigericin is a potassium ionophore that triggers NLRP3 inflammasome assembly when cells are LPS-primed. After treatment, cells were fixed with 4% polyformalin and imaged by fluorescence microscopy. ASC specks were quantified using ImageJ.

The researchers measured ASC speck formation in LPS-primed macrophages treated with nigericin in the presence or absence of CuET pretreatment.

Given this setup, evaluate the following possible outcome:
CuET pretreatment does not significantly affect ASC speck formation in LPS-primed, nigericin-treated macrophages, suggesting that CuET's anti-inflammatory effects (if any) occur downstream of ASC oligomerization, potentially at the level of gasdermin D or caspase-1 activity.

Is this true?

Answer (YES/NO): NO